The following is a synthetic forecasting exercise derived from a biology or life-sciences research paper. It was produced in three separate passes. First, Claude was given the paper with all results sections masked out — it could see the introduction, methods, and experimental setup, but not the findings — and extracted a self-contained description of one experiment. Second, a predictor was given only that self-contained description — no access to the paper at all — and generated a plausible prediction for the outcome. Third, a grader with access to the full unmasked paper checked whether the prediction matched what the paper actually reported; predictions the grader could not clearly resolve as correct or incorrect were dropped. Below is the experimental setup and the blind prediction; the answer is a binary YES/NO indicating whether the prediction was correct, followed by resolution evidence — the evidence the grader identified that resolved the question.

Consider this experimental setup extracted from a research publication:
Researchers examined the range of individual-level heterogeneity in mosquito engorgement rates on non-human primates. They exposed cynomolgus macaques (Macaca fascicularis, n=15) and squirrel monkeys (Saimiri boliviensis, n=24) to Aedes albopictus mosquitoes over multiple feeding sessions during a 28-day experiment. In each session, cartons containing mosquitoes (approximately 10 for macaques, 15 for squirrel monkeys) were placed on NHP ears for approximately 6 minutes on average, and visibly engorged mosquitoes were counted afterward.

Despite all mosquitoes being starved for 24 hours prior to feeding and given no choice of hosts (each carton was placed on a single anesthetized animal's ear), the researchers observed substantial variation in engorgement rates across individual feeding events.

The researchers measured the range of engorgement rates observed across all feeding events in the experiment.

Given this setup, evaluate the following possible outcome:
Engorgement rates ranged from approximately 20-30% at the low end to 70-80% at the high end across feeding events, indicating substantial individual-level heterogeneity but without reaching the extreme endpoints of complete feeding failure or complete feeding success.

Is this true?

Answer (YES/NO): NO